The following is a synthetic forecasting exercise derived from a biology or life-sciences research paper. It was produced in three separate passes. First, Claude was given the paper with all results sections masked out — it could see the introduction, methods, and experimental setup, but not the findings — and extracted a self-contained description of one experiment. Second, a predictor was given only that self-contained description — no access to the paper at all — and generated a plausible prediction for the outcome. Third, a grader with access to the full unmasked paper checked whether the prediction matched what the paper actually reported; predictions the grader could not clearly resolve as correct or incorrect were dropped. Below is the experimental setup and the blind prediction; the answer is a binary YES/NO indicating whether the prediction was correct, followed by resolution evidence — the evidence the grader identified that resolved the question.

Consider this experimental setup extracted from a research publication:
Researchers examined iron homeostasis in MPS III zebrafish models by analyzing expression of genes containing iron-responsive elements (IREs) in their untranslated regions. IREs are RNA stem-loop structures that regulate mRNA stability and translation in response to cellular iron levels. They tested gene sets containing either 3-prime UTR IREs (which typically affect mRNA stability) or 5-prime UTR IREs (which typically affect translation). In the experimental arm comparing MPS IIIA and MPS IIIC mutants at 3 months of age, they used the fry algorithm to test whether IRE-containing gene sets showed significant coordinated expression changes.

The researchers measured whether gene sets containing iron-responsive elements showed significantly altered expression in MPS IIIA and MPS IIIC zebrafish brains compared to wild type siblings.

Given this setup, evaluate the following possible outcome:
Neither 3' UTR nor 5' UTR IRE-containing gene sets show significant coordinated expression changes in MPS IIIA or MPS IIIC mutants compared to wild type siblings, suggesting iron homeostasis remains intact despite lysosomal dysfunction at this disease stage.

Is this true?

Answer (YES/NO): NO